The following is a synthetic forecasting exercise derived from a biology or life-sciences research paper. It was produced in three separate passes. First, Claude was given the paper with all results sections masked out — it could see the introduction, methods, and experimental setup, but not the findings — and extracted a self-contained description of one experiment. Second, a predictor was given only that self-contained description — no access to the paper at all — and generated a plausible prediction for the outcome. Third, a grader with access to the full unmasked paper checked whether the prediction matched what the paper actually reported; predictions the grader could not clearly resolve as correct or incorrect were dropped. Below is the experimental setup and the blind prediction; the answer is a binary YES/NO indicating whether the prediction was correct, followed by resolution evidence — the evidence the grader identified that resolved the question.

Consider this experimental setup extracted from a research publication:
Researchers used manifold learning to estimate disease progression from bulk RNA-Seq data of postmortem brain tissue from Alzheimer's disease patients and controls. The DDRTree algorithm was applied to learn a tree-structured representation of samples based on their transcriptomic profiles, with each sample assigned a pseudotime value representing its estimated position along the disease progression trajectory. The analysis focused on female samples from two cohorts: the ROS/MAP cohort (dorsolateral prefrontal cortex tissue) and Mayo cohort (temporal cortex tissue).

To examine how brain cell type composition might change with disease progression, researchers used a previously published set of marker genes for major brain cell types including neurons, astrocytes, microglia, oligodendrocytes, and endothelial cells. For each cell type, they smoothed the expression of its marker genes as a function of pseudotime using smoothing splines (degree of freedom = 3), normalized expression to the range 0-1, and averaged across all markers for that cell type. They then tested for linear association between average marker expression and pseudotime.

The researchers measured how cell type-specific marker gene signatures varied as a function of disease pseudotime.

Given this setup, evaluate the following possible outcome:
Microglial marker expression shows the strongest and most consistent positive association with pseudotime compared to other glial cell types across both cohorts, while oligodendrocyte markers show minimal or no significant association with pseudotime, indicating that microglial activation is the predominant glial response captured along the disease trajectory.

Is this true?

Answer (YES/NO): NO